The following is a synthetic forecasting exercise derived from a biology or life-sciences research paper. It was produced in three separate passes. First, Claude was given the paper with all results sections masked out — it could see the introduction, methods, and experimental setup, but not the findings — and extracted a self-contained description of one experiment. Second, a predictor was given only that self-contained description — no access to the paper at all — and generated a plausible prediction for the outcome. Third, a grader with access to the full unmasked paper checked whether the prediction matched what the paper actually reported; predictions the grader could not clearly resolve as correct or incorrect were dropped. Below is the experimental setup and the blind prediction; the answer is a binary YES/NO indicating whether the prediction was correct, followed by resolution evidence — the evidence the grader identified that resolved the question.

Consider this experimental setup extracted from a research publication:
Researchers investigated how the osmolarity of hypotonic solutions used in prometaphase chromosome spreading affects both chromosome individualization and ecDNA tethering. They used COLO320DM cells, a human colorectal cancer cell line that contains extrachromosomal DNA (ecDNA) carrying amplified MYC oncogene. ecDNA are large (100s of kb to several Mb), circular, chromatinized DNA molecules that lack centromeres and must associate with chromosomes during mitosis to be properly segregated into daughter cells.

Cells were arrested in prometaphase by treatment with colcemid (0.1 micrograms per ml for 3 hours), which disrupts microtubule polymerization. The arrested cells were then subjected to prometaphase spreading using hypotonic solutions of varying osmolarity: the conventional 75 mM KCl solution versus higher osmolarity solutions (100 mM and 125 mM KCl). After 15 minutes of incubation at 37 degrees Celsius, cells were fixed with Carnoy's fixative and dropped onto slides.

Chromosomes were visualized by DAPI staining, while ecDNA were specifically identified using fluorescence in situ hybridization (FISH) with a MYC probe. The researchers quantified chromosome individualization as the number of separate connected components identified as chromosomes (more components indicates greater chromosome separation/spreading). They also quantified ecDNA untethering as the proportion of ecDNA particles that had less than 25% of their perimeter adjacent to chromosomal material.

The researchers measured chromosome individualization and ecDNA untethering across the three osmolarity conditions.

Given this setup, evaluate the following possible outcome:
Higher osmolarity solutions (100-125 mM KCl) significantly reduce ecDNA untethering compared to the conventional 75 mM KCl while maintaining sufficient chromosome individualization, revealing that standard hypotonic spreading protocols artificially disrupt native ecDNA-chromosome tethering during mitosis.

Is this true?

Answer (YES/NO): NO